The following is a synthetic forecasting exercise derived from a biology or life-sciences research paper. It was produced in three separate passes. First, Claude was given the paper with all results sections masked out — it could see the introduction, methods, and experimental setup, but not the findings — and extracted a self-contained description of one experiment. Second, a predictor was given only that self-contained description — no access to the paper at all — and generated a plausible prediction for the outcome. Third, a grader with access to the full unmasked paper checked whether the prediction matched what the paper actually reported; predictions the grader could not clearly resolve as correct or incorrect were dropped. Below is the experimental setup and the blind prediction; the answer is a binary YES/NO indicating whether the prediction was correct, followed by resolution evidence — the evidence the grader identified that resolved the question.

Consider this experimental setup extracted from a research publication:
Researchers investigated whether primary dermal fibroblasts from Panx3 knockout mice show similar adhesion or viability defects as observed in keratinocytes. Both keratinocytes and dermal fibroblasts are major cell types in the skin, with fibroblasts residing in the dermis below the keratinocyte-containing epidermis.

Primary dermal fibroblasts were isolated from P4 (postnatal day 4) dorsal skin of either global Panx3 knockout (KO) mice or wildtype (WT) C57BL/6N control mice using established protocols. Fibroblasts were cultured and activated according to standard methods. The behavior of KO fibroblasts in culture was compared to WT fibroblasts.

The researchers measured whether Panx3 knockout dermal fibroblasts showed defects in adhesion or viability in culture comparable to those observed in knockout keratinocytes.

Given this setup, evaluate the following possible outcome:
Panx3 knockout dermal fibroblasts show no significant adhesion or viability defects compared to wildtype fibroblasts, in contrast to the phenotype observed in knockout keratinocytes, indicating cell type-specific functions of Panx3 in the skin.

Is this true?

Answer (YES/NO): YES